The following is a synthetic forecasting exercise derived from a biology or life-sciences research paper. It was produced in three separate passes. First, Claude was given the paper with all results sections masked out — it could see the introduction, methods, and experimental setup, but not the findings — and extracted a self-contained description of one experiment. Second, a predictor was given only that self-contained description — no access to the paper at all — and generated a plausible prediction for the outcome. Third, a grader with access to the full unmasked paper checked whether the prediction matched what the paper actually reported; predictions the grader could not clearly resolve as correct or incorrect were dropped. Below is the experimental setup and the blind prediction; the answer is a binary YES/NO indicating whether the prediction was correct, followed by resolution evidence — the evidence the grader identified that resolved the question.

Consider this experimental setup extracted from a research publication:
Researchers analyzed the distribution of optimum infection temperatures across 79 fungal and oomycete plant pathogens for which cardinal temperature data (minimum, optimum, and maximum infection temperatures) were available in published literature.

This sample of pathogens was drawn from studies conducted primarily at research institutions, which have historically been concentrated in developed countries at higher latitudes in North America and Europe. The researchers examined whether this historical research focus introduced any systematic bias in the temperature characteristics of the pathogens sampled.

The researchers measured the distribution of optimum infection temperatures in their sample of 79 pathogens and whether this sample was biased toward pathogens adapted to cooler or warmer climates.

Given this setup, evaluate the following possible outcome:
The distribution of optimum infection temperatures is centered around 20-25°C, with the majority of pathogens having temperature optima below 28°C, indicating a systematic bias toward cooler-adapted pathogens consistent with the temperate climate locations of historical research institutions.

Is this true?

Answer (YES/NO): YES